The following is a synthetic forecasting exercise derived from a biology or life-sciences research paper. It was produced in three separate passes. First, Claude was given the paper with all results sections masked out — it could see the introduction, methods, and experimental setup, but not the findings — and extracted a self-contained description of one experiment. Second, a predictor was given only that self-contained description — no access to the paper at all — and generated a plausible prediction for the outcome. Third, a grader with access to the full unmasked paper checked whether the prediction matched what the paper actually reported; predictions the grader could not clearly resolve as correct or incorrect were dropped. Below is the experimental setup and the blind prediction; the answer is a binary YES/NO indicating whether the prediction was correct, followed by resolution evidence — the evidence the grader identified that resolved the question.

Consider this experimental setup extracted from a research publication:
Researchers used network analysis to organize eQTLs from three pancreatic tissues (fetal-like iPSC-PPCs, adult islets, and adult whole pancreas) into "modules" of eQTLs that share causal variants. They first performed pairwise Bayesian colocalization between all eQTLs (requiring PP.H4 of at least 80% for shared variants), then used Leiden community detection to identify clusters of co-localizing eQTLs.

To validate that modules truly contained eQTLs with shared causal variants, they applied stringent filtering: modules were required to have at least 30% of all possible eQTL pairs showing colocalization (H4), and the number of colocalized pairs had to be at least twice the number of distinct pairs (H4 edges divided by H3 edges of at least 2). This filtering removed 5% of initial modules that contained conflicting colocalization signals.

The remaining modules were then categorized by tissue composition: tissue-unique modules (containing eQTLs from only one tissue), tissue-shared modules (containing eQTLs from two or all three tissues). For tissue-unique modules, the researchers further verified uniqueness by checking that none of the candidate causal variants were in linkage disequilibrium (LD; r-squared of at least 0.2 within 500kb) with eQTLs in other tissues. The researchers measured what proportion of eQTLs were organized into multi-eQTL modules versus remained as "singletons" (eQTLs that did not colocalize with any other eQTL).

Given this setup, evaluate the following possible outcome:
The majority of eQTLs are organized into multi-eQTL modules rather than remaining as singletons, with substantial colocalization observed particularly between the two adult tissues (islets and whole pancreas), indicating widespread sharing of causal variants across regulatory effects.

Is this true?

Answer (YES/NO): NO